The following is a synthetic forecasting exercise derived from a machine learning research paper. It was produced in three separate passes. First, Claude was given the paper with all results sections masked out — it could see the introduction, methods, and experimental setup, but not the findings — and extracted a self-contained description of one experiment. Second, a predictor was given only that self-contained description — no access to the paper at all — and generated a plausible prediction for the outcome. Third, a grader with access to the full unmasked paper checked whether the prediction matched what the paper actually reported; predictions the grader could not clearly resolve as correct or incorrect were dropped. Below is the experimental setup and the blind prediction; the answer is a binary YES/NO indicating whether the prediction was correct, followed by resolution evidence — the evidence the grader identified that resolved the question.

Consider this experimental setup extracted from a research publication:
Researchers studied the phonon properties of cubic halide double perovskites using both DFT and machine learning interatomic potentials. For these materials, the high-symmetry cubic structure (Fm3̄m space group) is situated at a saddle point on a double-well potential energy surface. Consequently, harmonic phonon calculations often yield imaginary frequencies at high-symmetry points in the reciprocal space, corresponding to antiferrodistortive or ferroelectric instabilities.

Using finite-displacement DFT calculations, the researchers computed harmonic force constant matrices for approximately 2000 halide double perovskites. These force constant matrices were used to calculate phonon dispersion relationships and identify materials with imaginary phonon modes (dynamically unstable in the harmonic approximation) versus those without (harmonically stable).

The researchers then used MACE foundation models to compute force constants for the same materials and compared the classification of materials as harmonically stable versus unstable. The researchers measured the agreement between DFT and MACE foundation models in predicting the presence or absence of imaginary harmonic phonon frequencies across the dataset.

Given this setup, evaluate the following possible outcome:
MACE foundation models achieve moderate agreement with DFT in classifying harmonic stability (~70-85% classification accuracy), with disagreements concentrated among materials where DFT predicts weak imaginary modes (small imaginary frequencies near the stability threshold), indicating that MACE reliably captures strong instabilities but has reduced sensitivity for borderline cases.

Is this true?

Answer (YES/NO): NO